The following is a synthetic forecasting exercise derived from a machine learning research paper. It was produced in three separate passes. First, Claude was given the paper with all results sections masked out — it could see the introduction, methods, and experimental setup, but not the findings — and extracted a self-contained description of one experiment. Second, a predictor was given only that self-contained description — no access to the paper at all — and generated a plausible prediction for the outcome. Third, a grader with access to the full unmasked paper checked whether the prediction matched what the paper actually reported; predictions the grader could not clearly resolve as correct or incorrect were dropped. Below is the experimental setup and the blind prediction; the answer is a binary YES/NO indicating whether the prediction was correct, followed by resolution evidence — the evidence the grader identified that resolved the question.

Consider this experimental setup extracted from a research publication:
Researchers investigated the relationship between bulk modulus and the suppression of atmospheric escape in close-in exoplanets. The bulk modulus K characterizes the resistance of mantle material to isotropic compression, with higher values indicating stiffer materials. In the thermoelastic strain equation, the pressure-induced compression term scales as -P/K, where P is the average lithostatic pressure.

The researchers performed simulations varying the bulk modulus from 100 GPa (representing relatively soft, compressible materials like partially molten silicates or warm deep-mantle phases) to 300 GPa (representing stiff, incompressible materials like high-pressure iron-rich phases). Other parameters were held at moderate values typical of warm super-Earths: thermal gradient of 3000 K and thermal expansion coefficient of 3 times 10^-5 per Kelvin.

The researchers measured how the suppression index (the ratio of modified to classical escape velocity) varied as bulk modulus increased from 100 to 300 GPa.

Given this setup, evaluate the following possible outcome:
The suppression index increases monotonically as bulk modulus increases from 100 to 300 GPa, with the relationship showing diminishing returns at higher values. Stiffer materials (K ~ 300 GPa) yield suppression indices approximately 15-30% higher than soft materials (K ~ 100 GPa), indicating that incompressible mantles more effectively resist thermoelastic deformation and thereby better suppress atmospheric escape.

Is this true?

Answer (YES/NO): NO